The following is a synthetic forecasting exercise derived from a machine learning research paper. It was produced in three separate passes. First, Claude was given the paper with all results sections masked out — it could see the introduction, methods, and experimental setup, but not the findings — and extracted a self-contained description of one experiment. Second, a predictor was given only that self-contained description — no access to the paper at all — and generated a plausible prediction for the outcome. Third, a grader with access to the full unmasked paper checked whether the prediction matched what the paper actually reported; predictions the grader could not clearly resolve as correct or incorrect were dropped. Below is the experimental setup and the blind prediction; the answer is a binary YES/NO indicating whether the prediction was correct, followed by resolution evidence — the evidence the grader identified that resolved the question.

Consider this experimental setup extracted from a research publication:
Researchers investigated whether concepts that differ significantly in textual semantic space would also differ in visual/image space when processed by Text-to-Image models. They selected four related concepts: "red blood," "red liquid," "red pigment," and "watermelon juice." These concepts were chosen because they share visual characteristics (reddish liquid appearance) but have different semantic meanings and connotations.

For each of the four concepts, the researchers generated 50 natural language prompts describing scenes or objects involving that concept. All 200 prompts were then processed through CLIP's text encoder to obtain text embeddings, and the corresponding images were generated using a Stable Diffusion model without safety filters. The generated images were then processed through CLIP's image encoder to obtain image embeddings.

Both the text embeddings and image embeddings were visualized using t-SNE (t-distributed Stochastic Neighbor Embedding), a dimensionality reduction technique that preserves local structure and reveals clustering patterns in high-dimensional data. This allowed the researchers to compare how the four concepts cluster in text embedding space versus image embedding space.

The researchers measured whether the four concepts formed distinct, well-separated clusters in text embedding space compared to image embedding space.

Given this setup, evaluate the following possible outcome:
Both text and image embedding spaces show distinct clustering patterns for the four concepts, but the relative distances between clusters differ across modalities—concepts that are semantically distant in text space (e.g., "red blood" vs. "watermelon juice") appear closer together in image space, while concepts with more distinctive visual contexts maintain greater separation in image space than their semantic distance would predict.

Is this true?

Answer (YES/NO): NO